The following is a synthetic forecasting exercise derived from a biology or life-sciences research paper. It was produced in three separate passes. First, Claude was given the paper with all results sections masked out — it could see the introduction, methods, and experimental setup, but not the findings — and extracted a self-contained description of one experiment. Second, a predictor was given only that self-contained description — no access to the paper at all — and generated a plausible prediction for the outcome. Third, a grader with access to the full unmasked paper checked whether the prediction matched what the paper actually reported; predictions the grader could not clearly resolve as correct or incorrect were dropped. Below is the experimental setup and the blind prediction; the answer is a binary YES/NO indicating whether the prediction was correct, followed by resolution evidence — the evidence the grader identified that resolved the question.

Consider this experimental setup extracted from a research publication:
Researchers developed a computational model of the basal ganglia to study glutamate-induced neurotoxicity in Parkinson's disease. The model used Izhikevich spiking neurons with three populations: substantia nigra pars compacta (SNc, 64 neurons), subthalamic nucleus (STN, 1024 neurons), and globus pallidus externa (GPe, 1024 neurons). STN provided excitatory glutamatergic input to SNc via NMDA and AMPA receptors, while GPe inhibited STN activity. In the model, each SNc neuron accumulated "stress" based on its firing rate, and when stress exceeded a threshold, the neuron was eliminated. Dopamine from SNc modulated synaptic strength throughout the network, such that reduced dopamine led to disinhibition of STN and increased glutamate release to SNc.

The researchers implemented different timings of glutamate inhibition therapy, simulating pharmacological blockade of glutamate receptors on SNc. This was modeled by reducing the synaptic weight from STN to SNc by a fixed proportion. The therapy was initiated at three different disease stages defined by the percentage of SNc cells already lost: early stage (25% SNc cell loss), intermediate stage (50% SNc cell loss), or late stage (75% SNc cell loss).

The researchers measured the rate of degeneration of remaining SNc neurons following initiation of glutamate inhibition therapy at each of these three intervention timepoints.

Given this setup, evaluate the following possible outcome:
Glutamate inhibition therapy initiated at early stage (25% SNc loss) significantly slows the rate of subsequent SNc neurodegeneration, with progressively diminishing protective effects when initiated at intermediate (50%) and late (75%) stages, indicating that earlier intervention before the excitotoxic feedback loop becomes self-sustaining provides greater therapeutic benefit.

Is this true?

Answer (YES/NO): NO